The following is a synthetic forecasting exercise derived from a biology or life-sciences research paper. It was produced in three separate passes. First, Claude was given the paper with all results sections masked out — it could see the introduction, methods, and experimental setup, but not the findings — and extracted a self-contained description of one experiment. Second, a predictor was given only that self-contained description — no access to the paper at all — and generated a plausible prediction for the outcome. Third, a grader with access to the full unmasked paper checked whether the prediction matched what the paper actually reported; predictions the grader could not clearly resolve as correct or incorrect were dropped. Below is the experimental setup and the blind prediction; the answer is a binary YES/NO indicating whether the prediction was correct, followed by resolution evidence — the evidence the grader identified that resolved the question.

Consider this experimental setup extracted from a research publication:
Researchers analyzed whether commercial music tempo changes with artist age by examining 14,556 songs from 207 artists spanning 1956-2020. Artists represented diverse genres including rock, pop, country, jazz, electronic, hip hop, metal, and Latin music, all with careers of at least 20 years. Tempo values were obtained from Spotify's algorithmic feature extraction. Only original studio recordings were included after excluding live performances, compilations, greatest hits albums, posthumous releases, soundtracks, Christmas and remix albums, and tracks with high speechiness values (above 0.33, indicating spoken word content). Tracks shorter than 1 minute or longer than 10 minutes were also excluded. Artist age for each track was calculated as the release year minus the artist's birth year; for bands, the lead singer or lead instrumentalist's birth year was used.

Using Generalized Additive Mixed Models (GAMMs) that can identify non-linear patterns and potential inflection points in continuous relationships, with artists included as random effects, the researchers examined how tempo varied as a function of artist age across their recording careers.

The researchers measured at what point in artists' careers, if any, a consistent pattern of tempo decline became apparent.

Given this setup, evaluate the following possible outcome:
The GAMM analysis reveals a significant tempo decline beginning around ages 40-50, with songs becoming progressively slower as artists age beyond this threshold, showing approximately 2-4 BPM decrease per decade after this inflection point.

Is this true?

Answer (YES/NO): NO